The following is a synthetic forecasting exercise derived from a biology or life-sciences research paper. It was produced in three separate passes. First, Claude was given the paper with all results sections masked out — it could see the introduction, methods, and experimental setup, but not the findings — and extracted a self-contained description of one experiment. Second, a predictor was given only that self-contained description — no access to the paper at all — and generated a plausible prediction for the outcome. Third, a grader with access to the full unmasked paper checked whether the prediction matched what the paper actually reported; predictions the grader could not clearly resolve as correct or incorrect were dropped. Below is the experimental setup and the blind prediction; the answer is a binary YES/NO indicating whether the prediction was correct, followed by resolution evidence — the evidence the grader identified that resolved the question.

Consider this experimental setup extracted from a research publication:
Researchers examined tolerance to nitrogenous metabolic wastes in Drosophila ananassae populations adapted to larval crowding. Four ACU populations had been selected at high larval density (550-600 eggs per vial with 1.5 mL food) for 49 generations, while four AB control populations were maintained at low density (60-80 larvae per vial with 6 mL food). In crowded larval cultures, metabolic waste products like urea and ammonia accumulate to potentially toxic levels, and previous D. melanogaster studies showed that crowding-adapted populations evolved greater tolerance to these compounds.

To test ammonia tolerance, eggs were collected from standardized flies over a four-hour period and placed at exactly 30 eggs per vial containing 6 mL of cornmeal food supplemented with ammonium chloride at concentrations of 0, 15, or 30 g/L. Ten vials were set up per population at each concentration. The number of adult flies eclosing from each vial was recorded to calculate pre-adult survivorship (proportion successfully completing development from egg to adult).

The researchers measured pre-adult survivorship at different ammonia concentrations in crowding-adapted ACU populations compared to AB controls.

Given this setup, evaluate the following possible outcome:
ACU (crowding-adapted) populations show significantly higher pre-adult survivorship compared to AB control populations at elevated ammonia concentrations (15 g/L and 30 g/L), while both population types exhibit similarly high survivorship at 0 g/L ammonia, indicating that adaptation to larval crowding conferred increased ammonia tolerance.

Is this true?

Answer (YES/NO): NO